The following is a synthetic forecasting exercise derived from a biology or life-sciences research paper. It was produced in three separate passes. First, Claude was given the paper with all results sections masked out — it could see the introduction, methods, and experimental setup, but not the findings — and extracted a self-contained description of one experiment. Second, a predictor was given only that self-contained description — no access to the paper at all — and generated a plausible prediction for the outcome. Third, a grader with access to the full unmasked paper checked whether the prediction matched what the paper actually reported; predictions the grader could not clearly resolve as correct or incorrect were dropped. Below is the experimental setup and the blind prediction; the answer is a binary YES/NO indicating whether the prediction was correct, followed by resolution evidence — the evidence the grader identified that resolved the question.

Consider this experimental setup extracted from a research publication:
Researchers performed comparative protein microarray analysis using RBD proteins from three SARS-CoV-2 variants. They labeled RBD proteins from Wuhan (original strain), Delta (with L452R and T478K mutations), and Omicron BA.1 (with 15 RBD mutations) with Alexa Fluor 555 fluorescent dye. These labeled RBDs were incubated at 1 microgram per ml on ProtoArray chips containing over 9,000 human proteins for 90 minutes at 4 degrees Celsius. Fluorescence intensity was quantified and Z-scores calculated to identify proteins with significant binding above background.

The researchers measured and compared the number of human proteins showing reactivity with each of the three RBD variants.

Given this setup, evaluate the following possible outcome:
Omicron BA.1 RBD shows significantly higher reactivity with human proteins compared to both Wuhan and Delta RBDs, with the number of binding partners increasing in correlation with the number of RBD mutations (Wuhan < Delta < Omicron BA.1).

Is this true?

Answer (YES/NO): NO